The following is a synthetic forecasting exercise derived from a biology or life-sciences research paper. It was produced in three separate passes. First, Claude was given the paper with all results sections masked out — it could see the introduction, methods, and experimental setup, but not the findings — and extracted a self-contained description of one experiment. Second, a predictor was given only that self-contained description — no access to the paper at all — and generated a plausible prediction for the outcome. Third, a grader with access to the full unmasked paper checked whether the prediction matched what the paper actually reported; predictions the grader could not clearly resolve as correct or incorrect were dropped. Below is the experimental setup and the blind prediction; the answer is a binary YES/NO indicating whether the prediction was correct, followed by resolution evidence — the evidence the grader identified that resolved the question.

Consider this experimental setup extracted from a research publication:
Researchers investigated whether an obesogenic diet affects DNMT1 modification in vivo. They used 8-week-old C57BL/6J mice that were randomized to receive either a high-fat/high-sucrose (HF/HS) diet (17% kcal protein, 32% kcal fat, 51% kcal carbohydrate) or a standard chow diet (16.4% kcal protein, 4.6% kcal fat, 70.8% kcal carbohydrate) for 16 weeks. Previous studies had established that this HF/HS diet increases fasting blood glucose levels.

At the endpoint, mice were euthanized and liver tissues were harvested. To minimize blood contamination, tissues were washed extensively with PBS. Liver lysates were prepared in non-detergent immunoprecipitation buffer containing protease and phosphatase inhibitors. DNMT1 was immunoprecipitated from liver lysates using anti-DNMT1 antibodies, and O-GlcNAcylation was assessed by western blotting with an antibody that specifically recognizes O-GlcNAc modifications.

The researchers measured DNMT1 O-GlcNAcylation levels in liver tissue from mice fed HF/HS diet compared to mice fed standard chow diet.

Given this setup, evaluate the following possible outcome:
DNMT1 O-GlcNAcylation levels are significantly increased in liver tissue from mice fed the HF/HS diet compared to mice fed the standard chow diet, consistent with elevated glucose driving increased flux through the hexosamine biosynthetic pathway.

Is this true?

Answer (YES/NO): YES